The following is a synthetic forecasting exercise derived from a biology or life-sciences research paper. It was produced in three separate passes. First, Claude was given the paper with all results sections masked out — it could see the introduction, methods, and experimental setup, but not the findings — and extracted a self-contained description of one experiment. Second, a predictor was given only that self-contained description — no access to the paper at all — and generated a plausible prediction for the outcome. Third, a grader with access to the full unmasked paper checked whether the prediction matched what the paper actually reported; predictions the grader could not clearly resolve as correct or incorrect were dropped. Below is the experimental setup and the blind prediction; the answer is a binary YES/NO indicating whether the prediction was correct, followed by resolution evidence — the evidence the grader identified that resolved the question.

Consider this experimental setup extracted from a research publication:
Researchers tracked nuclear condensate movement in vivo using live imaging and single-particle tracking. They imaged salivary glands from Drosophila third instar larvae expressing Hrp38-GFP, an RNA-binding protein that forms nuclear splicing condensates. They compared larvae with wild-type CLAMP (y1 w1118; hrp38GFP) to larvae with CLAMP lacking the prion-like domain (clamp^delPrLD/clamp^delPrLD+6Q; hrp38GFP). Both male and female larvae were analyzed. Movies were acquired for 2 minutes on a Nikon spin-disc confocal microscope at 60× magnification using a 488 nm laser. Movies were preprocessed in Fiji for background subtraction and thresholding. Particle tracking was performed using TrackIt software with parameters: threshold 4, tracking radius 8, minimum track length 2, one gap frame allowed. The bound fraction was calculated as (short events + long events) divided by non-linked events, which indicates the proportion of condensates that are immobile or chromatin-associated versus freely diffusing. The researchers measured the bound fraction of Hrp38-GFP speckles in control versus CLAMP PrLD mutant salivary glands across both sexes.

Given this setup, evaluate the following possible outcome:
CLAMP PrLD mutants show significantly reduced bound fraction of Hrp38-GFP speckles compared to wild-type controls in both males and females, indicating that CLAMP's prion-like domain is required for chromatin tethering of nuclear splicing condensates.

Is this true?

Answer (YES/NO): NO